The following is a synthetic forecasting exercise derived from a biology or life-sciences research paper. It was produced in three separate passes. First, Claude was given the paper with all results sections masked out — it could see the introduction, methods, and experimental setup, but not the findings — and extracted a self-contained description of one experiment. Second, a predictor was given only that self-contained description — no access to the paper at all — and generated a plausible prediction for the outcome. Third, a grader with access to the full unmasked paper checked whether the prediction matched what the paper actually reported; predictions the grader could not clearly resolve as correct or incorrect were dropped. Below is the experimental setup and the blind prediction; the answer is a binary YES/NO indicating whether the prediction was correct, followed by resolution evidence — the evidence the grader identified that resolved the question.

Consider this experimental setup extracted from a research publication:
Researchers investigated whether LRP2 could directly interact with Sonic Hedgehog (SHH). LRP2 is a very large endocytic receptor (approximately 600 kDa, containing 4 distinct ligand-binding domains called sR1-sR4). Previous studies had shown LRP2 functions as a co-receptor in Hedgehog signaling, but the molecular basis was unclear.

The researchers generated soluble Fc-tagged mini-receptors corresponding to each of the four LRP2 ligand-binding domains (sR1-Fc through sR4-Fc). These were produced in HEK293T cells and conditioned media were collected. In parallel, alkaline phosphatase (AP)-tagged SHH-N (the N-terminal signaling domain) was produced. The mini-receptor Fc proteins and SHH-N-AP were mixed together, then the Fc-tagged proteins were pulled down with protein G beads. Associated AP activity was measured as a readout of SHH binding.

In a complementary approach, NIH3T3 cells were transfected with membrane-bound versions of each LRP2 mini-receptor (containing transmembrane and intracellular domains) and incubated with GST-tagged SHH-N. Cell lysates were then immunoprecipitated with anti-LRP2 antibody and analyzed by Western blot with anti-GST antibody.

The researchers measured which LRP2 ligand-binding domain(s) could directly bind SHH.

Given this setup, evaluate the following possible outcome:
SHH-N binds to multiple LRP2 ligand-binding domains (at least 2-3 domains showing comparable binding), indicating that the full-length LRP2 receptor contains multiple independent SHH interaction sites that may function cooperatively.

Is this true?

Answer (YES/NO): YES